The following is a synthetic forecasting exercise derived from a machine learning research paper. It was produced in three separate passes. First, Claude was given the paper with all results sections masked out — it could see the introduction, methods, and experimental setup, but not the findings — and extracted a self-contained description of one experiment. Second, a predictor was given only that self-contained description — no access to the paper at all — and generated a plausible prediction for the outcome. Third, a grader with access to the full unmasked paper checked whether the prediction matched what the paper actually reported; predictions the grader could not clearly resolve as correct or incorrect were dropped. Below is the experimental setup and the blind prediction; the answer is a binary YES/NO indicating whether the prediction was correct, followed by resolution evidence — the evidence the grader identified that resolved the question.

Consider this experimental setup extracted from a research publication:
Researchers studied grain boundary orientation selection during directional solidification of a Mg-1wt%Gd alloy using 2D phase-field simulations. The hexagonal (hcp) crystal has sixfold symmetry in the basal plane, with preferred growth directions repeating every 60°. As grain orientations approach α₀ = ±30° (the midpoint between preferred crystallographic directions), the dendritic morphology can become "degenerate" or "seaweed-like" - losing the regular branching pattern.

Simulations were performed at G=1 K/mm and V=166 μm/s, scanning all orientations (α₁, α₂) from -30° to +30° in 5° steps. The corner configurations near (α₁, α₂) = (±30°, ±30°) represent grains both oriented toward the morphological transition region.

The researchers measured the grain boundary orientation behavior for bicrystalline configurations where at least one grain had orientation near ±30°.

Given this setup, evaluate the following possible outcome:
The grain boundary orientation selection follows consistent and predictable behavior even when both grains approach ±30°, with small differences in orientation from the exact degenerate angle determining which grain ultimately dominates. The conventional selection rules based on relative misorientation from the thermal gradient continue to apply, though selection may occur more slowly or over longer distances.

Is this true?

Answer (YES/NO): NO